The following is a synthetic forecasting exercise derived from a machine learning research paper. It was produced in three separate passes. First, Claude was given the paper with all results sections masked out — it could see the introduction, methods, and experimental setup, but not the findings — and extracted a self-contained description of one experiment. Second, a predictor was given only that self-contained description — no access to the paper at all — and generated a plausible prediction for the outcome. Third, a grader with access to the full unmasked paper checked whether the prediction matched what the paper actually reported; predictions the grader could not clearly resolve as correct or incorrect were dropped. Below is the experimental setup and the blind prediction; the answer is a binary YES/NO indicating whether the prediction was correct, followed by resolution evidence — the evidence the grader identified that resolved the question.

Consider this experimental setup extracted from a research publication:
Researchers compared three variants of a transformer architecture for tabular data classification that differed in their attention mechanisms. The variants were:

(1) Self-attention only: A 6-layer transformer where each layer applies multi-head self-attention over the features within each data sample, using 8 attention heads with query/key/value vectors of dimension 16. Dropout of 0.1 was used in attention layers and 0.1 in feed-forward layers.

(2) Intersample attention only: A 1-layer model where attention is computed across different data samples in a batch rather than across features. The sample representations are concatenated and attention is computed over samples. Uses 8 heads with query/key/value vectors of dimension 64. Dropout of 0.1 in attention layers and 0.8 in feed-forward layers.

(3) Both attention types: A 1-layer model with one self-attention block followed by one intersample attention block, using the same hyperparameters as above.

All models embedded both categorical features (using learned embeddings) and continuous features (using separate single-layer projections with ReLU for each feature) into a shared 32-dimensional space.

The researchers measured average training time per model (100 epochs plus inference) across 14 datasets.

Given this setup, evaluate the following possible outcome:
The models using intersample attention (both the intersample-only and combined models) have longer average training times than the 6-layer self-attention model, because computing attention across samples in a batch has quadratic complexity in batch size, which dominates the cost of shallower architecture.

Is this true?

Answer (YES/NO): NO